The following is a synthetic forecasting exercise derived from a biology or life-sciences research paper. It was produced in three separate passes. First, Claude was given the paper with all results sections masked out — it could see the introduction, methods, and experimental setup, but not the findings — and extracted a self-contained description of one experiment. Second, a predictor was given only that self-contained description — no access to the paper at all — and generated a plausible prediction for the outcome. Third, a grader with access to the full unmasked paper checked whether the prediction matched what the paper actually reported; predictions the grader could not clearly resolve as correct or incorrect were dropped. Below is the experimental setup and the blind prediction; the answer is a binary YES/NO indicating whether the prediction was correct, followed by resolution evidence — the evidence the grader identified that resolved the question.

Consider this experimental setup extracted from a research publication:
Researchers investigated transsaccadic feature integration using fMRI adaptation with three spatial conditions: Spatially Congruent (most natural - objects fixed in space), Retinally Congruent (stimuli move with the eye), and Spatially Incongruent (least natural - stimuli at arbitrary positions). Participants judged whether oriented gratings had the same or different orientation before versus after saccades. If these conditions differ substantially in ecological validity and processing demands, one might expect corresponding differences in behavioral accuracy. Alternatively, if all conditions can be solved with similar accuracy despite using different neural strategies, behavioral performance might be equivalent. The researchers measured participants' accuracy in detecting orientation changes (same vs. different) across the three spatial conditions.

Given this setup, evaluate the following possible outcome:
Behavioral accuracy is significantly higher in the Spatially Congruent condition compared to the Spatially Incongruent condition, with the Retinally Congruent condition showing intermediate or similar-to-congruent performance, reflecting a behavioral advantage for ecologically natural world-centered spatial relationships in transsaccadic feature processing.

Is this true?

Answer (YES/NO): NO